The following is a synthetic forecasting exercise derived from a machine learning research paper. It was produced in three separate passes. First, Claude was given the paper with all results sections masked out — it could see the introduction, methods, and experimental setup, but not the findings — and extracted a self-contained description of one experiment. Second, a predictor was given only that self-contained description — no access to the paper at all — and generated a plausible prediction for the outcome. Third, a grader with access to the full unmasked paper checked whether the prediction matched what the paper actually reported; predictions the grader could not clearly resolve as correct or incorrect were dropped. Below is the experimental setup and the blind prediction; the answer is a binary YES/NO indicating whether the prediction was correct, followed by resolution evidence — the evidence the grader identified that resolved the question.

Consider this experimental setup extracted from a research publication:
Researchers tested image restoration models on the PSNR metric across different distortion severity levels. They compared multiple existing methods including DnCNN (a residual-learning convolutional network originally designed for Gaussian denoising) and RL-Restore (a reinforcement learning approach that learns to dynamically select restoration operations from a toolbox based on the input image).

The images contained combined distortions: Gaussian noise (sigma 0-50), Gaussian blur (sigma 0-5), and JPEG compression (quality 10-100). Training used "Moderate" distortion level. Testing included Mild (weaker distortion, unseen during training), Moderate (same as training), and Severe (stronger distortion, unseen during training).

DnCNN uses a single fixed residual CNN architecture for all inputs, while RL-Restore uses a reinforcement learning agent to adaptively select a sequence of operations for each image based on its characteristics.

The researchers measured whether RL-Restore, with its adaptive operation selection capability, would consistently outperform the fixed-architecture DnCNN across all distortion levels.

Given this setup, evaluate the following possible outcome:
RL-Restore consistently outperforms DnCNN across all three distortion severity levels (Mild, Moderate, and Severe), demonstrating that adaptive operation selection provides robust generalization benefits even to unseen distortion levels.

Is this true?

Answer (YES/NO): NO